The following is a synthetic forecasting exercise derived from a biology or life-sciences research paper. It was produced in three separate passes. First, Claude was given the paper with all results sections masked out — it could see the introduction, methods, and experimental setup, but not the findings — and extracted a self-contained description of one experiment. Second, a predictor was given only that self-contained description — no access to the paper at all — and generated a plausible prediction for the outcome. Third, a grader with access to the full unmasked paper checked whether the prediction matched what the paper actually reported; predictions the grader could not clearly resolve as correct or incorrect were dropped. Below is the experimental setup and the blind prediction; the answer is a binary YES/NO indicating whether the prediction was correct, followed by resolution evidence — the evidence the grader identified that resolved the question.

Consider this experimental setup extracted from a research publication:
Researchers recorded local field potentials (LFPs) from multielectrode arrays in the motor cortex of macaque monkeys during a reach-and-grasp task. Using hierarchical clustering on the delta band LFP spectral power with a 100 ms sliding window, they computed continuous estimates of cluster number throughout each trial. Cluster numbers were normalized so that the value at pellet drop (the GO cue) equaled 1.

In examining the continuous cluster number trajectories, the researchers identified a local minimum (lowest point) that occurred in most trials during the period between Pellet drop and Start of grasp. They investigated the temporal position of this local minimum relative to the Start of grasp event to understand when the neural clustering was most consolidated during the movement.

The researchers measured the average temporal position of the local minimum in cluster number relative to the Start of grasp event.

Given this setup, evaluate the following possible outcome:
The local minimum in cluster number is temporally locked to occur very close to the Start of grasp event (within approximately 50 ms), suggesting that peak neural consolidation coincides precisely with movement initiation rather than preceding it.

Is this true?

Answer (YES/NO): NO